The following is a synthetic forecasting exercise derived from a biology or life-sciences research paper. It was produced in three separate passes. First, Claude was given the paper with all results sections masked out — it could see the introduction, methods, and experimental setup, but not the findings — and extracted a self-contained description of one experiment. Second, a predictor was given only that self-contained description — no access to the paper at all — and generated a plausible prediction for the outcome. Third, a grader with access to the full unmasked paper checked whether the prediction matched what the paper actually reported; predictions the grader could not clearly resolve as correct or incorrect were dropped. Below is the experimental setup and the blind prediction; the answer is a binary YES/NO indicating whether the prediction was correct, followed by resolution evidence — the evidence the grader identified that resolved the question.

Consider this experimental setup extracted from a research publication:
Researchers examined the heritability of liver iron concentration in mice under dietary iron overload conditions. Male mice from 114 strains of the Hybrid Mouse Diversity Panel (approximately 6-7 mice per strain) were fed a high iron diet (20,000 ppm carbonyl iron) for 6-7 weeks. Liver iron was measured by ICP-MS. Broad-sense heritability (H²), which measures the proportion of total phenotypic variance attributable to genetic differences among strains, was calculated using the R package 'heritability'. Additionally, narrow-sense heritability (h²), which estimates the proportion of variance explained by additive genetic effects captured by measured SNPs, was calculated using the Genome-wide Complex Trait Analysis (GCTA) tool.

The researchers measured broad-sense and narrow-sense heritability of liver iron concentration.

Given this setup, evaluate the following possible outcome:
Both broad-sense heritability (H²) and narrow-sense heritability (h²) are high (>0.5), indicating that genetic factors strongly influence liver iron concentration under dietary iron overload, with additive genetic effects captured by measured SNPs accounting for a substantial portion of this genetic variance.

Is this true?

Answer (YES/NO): YES